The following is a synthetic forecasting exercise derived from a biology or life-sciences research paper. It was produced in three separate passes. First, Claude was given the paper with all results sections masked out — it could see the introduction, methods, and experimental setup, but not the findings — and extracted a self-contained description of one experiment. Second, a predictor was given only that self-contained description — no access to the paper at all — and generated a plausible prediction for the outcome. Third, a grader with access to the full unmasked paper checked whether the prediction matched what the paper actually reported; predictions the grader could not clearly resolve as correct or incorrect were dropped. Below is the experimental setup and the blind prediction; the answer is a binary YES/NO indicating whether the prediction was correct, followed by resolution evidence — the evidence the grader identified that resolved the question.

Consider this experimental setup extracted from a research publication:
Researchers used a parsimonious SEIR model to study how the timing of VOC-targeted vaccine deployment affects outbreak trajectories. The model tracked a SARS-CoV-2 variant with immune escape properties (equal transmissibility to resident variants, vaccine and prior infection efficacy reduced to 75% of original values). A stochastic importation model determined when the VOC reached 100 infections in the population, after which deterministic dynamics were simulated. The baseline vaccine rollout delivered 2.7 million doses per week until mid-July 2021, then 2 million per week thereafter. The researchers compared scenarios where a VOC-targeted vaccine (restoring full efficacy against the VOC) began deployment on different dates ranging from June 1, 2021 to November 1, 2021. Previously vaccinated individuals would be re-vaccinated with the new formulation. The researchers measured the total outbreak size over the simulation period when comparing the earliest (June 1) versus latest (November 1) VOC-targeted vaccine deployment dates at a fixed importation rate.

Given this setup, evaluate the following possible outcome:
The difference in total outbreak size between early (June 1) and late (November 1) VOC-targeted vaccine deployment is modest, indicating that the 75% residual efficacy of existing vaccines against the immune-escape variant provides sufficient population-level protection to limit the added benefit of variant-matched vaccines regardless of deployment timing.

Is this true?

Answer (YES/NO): NO